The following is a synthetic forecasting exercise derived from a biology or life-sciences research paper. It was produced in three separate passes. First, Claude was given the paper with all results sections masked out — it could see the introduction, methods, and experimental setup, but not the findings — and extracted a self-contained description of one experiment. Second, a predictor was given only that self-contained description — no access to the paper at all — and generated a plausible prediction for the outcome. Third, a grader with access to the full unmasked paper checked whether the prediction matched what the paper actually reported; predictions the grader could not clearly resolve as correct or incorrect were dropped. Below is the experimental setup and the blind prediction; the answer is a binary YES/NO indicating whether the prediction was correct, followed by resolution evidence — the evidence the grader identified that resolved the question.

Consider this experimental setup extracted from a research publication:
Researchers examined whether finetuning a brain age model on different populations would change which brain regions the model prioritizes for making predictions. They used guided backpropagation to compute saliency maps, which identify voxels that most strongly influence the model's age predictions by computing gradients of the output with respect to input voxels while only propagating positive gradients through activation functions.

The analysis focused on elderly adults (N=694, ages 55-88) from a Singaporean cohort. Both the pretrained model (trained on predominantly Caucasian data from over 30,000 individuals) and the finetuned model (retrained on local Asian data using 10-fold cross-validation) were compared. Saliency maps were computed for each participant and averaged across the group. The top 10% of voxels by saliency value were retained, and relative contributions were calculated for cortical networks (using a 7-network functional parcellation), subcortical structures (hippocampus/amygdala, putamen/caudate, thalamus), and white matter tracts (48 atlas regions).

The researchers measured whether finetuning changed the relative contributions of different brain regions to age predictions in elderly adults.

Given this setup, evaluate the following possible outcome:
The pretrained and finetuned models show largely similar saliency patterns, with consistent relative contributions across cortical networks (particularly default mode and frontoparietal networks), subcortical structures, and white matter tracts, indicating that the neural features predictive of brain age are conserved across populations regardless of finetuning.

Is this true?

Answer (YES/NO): YES